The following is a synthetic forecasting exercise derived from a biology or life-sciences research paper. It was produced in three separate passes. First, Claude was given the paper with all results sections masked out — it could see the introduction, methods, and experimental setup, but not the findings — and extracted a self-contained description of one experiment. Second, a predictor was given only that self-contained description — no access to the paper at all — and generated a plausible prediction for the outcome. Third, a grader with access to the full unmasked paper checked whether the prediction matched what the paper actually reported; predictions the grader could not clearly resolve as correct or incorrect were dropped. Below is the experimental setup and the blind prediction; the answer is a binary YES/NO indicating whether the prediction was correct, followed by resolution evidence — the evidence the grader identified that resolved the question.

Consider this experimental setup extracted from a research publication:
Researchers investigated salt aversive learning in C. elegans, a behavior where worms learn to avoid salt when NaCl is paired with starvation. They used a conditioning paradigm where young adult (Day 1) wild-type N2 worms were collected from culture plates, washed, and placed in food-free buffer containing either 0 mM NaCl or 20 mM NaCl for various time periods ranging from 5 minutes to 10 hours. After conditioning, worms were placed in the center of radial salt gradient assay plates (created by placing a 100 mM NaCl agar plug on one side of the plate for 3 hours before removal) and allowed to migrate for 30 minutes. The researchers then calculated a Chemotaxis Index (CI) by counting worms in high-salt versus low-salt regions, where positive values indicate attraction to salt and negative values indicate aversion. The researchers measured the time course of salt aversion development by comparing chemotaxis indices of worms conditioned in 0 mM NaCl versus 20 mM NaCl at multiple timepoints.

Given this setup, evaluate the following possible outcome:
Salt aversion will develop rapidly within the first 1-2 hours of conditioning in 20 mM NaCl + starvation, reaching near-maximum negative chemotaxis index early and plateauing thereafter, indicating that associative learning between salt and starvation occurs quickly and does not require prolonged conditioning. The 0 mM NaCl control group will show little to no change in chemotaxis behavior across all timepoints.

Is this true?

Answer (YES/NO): YES